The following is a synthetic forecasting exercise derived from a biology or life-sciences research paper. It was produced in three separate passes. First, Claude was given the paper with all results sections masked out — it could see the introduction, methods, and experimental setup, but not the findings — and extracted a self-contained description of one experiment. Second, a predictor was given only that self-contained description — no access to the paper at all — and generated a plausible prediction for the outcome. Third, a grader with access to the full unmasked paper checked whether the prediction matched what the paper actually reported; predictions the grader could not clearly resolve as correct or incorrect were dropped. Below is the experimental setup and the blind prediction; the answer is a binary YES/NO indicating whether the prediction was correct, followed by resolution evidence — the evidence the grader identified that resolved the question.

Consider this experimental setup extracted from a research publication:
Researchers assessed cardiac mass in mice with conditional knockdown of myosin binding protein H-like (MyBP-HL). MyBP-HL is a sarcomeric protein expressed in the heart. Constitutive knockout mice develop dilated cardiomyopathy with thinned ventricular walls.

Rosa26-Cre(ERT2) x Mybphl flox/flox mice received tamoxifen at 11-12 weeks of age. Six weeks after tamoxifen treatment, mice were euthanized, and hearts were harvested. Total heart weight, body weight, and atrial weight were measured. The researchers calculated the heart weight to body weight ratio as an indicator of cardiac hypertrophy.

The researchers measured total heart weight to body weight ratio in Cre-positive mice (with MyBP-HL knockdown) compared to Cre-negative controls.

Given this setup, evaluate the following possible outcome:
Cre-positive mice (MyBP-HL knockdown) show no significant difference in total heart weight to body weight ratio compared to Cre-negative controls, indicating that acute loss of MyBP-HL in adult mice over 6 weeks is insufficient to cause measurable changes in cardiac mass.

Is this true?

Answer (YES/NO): NO